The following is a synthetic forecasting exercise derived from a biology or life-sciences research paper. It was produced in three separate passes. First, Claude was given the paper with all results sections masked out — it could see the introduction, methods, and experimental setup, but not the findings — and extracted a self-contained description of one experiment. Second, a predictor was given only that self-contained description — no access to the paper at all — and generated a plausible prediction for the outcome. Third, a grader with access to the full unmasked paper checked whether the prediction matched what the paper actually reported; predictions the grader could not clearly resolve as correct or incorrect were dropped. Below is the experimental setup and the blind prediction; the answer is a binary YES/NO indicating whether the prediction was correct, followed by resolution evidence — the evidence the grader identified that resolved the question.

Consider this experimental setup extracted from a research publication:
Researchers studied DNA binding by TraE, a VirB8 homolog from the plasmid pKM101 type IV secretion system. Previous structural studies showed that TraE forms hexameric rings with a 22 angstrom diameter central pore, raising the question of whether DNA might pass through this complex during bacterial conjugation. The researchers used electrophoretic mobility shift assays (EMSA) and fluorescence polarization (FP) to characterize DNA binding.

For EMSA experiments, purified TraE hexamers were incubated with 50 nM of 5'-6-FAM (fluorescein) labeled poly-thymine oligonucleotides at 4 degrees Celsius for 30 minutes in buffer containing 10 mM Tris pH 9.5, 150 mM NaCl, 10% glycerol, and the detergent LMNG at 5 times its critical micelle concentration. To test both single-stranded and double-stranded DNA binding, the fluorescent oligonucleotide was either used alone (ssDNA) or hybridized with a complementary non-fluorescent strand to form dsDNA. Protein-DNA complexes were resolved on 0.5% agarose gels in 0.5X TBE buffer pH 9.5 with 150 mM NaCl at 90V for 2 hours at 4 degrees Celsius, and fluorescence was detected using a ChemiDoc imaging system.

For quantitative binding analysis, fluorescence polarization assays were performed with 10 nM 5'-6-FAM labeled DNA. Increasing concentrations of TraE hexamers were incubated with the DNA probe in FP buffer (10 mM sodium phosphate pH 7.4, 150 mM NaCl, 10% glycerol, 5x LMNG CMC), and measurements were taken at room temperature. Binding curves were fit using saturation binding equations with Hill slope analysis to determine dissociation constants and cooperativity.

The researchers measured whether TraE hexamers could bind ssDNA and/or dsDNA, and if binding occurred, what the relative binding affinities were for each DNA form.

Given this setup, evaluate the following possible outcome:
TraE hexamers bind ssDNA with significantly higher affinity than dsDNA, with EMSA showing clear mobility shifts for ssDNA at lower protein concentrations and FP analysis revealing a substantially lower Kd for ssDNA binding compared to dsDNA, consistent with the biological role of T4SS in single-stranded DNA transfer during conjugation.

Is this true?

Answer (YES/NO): NO